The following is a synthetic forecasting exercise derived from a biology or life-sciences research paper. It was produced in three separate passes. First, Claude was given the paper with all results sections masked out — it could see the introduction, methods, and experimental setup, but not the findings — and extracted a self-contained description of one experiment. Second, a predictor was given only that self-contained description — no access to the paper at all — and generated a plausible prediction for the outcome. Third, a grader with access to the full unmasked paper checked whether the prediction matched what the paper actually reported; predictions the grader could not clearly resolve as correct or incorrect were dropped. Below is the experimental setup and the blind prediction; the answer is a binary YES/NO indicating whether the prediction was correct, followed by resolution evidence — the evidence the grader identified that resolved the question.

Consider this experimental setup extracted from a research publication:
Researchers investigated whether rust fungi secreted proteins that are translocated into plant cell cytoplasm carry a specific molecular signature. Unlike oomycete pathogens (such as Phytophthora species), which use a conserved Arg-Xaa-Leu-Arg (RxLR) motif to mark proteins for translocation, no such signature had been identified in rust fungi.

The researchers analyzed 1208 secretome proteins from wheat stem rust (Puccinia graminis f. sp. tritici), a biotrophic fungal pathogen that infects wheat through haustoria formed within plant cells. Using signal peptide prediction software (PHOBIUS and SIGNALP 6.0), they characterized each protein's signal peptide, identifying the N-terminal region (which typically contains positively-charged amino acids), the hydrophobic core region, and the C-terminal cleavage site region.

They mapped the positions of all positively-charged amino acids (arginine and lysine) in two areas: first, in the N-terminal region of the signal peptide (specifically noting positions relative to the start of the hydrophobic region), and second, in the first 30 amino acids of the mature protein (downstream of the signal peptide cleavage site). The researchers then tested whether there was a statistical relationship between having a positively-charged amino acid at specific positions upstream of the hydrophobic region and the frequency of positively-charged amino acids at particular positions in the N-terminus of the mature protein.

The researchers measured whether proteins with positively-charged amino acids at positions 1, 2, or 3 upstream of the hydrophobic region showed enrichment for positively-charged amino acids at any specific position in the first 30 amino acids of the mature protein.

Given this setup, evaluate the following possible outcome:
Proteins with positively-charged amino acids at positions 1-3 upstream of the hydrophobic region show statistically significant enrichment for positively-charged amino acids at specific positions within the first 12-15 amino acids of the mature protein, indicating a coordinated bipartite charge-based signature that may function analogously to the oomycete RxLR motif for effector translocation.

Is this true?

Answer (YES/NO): NO